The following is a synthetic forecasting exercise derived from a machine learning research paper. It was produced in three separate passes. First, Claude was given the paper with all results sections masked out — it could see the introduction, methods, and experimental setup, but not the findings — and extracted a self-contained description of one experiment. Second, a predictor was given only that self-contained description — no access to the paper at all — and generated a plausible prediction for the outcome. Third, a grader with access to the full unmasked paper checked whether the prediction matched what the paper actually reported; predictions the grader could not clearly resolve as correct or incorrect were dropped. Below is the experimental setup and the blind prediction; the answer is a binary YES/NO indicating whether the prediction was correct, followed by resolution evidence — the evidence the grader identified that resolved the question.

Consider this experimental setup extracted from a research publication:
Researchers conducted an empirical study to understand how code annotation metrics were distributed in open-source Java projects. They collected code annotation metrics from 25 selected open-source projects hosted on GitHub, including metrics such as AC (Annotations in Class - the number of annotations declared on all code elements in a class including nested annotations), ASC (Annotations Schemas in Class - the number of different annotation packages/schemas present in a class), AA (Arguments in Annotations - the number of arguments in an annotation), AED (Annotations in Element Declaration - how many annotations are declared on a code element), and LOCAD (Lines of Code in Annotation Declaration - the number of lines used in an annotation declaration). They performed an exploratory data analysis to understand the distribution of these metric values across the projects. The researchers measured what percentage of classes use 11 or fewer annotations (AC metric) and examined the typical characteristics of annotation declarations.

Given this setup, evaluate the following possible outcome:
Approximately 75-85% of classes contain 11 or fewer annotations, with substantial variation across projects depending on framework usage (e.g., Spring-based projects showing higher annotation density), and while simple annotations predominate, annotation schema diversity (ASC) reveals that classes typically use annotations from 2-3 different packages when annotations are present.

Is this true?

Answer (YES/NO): NO